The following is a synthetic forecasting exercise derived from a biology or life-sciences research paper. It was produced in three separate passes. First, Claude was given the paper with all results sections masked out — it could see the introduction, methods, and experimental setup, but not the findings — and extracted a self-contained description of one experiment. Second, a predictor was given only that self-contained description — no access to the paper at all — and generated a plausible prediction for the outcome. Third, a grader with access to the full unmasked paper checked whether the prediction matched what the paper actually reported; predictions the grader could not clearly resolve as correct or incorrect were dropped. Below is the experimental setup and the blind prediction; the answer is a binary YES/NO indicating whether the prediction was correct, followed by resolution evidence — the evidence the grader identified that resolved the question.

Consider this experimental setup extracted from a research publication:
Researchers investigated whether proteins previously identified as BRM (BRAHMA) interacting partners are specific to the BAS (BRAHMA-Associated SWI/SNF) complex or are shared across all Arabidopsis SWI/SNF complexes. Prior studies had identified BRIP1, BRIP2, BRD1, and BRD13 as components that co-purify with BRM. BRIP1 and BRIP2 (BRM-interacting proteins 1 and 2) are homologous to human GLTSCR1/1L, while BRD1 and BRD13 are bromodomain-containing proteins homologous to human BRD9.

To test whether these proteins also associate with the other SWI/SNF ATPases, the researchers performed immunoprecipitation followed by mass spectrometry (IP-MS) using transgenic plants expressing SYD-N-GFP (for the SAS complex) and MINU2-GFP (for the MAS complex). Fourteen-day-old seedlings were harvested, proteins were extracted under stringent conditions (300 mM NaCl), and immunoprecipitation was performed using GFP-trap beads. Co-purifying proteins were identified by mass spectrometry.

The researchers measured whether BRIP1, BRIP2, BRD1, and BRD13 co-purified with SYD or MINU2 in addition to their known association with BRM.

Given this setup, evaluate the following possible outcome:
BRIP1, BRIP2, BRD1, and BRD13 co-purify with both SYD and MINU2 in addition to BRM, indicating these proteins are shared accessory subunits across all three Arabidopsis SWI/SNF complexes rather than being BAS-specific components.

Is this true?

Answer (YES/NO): NO